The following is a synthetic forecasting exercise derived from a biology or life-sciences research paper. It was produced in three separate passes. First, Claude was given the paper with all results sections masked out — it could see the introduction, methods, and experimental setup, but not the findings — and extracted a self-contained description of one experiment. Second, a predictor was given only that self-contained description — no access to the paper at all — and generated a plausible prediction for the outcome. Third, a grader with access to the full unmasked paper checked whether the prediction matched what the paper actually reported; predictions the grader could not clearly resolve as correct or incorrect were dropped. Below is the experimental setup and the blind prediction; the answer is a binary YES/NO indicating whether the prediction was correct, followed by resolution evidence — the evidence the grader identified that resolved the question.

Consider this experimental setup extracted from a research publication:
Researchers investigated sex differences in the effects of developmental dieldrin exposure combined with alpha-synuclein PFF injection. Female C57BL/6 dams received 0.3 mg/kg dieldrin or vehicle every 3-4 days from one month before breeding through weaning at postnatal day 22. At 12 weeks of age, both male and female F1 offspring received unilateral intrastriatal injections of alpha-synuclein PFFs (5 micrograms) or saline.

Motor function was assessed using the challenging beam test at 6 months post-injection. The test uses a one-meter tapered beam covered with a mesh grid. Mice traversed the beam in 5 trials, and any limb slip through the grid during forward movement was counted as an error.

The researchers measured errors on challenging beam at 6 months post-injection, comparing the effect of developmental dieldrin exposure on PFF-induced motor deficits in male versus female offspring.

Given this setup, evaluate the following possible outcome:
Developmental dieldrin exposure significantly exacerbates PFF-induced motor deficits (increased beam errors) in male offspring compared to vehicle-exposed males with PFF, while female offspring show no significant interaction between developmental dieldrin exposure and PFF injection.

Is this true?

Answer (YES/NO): NO